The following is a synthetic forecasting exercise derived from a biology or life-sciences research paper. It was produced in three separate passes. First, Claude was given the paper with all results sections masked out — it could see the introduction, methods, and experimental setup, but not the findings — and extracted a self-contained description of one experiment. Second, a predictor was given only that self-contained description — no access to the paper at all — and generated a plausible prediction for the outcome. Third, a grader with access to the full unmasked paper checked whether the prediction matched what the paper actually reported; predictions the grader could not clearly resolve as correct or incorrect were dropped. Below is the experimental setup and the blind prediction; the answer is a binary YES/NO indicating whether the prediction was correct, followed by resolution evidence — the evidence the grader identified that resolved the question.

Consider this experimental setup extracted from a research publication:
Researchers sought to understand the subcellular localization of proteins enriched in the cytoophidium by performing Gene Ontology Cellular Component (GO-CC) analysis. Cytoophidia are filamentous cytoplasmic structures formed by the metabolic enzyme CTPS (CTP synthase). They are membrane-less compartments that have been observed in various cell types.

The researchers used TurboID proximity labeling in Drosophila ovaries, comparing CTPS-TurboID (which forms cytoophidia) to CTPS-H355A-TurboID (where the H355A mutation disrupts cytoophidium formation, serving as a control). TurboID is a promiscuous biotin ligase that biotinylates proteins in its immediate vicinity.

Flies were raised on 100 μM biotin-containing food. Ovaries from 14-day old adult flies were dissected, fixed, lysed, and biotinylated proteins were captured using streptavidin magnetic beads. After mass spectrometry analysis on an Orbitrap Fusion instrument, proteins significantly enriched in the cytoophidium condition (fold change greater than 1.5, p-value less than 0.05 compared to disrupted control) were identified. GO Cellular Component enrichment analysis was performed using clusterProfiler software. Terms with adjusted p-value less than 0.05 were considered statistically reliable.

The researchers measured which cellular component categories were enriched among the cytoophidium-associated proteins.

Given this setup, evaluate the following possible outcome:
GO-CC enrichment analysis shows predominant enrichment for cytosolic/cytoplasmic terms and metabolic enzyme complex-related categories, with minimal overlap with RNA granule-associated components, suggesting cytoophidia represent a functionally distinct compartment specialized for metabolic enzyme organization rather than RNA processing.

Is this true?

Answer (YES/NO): NO